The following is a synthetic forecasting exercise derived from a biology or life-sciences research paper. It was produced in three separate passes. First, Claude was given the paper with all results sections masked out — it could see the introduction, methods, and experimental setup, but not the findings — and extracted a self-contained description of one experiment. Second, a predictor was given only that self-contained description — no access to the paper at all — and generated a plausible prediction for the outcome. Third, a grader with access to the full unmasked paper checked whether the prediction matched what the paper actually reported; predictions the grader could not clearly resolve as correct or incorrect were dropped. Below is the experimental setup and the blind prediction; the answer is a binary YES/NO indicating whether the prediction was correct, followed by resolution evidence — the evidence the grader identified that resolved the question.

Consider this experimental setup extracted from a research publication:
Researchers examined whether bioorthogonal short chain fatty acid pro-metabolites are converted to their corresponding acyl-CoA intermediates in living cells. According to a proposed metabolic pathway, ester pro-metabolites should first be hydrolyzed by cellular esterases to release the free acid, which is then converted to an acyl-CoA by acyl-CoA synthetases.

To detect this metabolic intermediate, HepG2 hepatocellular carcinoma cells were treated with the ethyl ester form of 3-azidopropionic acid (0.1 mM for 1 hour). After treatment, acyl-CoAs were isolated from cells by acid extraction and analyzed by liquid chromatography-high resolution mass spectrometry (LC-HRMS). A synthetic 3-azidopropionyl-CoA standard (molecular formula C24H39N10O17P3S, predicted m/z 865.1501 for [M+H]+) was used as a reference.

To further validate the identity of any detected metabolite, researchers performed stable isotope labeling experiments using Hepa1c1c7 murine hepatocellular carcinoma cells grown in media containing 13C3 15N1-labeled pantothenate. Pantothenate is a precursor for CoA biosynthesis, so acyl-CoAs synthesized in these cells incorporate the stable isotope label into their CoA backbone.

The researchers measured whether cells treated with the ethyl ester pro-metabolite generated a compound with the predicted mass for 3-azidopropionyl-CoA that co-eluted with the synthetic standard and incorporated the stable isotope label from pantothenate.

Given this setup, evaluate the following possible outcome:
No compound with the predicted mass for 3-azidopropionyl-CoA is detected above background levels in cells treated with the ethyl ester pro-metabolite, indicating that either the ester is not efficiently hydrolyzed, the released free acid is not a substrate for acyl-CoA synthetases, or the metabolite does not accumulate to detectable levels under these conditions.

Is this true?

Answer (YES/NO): NO